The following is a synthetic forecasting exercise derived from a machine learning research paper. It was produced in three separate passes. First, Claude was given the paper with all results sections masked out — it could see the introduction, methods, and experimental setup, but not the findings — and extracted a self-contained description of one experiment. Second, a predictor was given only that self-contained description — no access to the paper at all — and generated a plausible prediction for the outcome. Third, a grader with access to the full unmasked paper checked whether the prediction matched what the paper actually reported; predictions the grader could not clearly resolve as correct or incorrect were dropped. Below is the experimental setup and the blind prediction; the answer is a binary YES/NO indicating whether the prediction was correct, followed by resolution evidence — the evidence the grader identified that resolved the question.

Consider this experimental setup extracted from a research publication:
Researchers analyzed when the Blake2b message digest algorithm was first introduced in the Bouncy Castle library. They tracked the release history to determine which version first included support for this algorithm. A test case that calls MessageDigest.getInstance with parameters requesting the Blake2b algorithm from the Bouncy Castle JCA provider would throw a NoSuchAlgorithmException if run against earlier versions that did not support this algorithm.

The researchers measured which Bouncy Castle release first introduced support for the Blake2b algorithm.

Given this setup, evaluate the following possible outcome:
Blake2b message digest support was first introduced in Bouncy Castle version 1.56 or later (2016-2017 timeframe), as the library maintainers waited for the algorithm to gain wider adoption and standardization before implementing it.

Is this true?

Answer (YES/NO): NO